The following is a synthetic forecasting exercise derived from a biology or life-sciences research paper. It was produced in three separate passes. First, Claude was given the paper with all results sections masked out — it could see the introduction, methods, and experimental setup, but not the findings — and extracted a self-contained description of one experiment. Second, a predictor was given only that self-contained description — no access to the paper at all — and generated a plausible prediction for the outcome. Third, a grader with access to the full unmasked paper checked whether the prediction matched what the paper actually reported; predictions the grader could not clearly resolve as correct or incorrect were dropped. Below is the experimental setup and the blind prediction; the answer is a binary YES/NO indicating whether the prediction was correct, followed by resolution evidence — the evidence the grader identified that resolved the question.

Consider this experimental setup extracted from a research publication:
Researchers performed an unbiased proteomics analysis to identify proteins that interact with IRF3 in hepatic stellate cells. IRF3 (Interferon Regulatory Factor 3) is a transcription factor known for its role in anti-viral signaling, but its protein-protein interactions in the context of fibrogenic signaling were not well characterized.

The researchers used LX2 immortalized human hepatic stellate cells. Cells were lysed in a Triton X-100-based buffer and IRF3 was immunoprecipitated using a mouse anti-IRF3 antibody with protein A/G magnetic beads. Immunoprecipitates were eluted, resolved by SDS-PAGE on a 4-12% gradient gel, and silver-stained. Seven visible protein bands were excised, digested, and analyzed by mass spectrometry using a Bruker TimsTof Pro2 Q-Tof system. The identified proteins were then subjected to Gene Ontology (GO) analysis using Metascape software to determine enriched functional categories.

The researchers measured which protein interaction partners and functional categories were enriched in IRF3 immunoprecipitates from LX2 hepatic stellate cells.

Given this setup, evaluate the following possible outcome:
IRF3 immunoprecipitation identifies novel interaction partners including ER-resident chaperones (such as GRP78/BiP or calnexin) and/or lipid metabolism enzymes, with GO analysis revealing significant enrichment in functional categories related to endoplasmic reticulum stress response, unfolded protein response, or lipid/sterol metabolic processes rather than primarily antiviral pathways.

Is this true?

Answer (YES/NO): NO